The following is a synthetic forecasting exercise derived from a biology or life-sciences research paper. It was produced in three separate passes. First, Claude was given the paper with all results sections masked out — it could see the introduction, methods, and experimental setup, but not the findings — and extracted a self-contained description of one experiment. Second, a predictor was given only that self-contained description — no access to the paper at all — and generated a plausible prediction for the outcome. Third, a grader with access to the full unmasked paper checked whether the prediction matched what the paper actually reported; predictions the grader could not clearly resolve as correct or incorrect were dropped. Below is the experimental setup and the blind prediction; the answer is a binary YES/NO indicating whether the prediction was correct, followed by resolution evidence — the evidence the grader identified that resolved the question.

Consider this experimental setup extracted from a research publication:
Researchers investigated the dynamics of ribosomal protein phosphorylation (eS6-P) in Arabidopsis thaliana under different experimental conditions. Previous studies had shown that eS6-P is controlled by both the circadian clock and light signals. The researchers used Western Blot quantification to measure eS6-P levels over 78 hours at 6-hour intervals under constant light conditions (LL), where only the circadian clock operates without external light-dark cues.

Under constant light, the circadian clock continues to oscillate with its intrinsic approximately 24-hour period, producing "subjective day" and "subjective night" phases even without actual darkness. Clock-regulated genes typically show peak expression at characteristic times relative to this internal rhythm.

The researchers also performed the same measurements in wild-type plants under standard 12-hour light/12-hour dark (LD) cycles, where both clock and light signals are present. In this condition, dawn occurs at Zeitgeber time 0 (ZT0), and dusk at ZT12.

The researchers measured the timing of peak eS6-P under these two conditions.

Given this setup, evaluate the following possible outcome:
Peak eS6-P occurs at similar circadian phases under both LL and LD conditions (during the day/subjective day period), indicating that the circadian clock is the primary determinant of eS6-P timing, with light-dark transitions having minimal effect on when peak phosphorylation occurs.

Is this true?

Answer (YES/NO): NO